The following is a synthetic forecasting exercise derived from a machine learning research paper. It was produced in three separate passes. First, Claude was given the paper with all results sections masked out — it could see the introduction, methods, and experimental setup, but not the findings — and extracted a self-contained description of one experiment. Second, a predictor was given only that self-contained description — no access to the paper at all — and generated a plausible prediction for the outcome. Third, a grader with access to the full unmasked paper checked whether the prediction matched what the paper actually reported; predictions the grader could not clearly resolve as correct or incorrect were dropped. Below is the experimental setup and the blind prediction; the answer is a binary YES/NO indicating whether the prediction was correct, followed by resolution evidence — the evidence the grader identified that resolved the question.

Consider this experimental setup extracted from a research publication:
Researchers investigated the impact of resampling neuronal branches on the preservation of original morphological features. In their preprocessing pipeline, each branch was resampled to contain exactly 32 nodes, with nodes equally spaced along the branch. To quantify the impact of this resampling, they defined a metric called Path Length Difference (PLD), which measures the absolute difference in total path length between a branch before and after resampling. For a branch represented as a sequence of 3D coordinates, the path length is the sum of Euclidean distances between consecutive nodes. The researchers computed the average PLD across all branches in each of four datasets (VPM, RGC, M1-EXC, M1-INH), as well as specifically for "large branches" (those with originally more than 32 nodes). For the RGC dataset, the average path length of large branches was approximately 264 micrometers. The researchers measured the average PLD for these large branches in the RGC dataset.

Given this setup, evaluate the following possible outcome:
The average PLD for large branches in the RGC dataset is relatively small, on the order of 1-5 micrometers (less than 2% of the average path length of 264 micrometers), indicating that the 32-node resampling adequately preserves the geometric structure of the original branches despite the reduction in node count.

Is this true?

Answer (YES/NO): NO